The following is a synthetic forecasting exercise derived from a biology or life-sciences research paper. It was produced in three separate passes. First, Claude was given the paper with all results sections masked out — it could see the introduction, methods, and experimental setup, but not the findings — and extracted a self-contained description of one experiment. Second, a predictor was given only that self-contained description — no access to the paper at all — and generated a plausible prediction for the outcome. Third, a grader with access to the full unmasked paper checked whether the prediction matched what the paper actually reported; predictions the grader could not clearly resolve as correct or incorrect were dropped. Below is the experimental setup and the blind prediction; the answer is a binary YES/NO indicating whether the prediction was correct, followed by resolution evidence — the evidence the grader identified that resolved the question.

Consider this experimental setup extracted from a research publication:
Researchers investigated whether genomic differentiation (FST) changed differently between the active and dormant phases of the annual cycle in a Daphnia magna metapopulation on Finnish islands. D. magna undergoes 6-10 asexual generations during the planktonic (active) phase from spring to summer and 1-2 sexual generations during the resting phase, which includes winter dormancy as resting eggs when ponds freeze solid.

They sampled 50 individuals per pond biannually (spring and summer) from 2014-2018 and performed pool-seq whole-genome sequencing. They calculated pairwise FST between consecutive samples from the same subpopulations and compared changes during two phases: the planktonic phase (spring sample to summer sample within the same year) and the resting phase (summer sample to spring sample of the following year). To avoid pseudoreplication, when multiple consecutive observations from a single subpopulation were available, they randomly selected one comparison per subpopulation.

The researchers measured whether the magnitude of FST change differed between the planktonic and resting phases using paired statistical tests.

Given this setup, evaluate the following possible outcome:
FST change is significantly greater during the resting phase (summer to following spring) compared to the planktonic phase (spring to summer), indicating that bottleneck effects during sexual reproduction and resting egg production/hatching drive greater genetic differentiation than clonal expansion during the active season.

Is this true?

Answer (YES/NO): YES